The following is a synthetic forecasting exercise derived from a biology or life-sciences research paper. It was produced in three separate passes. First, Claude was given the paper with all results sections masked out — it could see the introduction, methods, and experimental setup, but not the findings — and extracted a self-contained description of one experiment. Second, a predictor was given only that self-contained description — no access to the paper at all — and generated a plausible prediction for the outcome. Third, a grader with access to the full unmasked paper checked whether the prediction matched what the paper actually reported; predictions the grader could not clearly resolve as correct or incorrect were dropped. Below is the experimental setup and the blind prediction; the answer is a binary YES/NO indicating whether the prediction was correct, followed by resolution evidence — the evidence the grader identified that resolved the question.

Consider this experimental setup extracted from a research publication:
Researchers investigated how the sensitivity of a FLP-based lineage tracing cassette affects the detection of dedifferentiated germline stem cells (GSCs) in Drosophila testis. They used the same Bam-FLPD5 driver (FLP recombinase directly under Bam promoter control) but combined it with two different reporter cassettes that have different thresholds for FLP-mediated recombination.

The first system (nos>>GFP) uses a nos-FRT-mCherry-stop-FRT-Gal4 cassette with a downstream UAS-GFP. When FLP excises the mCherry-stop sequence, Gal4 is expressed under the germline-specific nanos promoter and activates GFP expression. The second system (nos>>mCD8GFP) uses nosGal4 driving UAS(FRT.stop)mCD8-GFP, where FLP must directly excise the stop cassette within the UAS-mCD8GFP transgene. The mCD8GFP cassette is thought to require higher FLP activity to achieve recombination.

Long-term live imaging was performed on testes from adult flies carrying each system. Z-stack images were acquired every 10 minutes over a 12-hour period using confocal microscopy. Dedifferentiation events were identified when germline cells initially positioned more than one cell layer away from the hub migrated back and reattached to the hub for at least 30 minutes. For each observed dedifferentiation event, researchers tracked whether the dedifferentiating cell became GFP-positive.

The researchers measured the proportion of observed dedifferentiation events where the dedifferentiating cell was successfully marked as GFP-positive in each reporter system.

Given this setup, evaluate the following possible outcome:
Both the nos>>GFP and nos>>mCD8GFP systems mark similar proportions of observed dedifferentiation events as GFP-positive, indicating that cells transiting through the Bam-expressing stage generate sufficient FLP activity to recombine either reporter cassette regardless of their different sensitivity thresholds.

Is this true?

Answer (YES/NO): NO